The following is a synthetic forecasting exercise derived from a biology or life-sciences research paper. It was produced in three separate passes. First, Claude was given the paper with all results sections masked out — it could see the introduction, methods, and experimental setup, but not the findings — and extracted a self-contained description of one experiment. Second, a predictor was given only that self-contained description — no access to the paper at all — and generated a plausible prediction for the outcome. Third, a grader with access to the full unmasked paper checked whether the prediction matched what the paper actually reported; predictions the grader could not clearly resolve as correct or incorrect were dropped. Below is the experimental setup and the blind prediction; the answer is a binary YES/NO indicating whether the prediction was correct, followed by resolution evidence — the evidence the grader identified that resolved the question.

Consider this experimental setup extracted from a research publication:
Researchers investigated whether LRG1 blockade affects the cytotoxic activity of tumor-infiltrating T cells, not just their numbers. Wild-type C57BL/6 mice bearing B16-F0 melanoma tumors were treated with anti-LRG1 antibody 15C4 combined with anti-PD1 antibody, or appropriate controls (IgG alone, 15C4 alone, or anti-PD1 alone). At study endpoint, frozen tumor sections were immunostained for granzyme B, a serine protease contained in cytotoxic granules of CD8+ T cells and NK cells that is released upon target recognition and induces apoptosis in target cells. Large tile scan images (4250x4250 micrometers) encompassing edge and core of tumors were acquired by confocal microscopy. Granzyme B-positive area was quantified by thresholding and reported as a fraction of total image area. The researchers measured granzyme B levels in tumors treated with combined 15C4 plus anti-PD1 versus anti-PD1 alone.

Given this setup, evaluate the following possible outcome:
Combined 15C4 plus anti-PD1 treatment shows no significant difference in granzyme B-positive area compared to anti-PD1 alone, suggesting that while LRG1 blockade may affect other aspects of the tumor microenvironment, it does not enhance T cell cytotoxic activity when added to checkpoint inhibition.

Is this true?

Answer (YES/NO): NO